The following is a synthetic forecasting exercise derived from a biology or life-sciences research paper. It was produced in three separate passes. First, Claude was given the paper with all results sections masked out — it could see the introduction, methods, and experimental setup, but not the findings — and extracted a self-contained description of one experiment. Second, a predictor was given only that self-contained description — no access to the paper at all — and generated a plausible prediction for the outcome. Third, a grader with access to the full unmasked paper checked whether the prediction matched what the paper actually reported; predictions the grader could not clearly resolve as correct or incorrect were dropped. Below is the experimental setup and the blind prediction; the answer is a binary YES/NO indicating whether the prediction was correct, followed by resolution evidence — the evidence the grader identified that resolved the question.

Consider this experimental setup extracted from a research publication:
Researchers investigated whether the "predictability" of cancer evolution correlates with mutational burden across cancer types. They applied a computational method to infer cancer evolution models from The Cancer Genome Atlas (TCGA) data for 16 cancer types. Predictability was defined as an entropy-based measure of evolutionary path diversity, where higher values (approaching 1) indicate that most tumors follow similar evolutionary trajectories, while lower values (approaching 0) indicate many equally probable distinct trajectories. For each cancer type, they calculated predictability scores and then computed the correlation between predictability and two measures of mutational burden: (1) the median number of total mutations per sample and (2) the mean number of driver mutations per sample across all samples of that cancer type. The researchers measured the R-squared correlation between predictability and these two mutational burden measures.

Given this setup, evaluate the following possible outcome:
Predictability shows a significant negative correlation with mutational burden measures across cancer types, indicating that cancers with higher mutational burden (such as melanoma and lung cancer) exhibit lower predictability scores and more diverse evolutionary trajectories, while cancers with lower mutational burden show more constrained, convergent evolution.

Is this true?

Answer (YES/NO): NO